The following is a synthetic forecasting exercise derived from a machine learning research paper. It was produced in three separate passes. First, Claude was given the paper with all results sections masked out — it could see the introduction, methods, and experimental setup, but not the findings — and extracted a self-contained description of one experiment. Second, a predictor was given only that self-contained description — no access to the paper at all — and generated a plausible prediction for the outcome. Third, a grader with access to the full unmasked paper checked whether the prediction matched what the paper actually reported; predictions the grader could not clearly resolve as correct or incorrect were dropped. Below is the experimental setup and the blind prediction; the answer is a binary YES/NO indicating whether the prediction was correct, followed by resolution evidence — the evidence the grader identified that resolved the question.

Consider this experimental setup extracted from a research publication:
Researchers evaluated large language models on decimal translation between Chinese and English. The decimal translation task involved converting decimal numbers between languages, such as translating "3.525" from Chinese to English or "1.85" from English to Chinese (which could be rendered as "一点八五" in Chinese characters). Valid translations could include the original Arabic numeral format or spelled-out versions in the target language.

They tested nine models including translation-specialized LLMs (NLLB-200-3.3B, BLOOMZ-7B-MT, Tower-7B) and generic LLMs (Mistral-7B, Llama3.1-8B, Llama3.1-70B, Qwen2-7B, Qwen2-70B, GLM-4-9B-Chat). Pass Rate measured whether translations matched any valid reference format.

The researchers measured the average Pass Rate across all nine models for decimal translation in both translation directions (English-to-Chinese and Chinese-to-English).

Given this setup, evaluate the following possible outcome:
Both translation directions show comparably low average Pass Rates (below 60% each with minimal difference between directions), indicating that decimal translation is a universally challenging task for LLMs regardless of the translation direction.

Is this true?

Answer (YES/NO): NO